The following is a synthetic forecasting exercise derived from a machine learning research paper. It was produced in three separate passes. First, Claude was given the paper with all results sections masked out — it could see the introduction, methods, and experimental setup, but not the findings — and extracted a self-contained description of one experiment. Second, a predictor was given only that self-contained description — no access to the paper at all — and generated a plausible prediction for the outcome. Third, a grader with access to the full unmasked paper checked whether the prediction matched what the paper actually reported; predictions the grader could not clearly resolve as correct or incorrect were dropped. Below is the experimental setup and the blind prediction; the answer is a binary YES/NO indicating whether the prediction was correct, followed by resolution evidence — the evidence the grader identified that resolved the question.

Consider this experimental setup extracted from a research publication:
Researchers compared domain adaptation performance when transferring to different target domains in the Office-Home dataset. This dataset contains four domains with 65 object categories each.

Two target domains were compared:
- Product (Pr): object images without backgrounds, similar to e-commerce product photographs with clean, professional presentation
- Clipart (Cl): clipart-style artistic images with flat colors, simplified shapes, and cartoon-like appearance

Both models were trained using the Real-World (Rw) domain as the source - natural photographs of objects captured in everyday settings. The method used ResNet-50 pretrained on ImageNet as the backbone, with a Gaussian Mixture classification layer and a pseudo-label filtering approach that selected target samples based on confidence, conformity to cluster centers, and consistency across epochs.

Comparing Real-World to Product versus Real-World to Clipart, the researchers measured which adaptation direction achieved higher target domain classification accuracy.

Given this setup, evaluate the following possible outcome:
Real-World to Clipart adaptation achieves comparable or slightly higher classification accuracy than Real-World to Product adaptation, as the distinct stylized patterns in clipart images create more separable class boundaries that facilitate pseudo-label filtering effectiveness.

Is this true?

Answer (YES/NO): NO